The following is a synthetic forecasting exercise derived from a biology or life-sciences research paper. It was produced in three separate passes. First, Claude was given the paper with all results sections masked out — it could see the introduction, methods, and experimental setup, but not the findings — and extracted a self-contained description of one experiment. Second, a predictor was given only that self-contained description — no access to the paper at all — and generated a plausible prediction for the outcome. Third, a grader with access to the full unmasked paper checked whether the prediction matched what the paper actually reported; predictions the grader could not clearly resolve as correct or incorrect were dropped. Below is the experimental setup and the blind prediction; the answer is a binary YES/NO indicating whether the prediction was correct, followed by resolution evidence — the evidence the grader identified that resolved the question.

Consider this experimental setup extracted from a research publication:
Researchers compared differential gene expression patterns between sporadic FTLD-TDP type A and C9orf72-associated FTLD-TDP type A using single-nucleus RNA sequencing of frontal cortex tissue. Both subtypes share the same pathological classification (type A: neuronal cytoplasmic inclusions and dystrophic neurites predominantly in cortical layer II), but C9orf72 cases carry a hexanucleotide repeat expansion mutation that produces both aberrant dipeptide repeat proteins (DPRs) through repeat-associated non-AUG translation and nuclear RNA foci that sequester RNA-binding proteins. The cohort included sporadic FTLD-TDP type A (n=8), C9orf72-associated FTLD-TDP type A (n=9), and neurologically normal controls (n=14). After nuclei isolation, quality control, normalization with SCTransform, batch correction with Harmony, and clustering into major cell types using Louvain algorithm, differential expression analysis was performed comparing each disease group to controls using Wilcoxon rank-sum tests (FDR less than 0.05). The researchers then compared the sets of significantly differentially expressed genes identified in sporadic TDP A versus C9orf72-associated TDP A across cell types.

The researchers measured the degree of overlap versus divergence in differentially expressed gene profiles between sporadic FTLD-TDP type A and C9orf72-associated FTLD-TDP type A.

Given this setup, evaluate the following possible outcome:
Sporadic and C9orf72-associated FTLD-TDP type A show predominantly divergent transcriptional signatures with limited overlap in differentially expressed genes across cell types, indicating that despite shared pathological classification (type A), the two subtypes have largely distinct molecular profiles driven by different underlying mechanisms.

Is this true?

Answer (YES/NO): NO